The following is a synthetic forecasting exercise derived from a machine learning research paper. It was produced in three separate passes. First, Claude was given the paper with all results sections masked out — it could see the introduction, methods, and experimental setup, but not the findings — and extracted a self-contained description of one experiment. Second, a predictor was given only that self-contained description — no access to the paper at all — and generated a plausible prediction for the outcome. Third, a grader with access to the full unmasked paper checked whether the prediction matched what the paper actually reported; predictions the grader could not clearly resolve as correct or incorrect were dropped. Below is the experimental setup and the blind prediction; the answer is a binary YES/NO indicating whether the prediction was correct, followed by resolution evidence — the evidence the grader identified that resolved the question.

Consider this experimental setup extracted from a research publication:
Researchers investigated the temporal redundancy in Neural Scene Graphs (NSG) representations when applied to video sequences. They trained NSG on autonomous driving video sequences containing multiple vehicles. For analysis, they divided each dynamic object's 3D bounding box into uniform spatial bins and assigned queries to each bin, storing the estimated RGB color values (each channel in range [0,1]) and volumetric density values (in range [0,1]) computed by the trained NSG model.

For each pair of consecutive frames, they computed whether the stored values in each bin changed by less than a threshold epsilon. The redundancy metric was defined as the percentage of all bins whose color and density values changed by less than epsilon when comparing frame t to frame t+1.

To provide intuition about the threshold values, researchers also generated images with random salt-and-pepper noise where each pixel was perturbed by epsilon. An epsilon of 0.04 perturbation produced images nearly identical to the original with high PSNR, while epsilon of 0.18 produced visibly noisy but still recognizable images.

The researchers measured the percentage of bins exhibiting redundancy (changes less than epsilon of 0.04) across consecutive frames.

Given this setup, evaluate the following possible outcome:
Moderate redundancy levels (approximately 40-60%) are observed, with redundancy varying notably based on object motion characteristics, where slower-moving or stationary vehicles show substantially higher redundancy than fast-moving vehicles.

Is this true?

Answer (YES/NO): NO